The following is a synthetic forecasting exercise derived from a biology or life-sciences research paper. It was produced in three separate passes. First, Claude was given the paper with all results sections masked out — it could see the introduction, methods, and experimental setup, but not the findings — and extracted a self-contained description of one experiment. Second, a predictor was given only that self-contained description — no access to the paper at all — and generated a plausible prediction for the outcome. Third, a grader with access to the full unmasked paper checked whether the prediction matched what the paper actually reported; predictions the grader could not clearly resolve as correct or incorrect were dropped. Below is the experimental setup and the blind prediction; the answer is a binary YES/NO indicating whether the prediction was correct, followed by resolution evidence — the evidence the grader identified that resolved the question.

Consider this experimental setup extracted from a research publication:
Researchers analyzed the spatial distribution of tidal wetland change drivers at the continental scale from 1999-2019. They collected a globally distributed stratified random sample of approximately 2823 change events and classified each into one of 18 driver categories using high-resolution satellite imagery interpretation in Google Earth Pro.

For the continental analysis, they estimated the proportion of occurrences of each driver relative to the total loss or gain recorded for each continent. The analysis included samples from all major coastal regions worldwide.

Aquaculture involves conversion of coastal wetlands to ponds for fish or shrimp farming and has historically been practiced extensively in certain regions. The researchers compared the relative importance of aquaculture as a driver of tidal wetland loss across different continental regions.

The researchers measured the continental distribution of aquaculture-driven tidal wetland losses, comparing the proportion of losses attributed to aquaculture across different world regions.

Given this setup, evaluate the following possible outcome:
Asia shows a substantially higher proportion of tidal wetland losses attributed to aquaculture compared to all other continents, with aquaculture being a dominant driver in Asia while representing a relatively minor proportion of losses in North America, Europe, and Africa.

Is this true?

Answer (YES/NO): YES